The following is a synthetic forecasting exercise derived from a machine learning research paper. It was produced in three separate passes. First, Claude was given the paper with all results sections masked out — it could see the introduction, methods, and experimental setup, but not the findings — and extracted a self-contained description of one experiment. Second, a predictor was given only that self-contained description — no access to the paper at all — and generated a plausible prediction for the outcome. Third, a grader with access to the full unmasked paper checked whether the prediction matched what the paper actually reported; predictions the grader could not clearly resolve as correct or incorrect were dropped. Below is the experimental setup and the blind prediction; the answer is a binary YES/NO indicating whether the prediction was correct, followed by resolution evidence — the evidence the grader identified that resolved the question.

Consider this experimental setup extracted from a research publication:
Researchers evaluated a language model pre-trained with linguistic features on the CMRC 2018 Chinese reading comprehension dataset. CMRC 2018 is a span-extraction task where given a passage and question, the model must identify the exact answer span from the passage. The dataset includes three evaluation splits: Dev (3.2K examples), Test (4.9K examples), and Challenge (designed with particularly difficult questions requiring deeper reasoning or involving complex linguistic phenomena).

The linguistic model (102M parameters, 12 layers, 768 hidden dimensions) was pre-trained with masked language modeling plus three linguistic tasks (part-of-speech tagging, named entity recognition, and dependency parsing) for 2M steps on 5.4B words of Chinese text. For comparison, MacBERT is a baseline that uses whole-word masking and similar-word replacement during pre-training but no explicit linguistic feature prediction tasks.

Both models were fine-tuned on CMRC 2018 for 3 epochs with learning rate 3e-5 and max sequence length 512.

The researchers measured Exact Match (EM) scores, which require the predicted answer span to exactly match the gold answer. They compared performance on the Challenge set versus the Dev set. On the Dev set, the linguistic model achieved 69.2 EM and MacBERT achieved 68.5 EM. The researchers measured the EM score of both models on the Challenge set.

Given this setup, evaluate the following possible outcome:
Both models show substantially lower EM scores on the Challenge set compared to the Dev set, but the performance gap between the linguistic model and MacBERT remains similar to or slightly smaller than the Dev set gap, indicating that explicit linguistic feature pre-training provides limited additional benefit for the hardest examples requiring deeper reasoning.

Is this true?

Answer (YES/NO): NO